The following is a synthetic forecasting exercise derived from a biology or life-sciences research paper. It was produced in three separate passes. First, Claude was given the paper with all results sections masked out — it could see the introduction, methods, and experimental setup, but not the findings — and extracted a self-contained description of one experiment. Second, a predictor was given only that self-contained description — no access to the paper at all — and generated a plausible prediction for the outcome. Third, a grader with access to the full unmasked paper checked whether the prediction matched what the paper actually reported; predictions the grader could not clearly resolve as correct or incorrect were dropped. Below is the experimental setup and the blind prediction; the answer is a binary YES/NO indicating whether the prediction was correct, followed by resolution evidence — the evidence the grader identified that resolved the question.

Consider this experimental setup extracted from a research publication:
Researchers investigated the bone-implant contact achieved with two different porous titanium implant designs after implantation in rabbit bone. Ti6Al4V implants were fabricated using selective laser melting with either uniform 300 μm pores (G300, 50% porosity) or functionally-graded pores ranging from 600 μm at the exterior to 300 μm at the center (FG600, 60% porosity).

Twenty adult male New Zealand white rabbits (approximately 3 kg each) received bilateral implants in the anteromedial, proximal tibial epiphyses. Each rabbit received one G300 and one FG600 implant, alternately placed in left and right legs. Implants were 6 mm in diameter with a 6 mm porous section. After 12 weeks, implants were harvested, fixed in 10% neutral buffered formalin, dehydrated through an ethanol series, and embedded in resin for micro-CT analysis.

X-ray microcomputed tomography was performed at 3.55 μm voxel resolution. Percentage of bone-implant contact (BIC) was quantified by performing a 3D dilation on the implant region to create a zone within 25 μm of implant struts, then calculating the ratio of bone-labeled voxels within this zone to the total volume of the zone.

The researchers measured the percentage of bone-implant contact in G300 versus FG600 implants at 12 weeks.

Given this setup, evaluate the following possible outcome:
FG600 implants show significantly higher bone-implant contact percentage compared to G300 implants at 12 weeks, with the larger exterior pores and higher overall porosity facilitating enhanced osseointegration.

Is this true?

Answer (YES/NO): NO